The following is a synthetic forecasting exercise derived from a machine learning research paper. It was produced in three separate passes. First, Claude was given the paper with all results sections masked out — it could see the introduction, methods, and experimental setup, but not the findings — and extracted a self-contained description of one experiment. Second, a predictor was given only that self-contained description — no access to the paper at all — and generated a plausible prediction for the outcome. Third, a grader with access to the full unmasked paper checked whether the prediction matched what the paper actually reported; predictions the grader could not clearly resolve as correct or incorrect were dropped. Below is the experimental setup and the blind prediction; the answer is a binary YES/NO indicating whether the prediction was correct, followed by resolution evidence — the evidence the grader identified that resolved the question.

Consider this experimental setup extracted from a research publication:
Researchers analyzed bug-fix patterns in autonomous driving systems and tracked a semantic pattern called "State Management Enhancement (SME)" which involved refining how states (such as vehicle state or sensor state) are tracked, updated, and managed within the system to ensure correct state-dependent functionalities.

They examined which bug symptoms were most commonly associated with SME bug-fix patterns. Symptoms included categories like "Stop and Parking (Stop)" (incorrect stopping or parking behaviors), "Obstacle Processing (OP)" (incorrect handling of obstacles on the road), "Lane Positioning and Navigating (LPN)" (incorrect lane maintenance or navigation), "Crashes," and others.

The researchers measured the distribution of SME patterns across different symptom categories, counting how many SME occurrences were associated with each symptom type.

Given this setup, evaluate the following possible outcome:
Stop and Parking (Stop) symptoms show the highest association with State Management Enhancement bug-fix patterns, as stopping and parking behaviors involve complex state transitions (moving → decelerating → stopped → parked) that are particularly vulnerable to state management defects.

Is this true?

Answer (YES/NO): NO